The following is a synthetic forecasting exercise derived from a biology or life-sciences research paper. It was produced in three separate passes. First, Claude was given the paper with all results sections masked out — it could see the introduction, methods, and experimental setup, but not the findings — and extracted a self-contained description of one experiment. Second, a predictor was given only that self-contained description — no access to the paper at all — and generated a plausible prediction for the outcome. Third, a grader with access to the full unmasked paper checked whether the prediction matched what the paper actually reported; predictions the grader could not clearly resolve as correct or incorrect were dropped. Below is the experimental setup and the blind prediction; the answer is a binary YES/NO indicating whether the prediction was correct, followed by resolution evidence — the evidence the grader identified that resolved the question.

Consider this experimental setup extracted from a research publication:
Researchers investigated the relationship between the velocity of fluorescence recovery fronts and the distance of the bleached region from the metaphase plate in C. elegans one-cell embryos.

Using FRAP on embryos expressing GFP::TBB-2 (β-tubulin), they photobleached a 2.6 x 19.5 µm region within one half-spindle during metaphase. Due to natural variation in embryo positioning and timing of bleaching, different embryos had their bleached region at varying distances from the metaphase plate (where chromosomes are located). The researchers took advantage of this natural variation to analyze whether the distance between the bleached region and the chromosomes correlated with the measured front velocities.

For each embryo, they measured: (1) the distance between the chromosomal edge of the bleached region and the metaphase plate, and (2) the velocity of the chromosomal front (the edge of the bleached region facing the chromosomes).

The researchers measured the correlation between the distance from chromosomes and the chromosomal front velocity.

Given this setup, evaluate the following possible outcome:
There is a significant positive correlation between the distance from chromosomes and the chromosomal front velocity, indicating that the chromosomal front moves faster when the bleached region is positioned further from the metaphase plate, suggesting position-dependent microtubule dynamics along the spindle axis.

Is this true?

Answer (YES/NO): NO